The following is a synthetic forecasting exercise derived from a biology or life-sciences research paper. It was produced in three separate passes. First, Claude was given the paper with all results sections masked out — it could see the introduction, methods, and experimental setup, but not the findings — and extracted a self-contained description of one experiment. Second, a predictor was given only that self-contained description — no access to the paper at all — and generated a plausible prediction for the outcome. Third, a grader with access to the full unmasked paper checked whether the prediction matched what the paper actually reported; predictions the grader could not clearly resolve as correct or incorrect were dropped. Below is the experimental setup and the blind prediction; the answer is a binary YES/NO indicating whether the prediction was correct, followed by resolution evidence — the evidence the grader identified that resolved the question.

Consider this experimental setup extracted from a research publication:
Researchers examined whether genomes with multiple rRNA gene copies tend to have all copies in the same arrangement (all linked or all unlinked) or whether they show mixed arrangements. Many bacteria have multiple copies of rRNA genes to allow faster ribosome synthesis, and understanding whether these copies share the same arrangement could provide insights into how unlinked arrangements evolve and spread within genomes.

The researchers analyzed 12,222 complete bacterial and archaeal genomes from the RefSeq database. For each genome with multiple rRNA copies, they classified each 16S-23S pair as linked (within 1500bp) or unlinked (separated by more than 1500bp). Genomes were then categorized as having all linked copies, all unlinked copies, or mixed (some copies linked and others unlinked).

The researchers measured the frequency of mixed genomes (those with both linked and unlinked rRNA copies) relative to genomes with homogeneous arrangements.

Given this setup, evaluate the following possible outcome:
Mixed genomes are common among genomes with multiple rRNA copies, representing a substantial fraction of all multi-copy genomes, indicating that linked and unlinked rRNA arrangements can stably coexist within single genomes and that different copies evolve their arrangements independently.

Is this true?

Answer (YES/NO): NO